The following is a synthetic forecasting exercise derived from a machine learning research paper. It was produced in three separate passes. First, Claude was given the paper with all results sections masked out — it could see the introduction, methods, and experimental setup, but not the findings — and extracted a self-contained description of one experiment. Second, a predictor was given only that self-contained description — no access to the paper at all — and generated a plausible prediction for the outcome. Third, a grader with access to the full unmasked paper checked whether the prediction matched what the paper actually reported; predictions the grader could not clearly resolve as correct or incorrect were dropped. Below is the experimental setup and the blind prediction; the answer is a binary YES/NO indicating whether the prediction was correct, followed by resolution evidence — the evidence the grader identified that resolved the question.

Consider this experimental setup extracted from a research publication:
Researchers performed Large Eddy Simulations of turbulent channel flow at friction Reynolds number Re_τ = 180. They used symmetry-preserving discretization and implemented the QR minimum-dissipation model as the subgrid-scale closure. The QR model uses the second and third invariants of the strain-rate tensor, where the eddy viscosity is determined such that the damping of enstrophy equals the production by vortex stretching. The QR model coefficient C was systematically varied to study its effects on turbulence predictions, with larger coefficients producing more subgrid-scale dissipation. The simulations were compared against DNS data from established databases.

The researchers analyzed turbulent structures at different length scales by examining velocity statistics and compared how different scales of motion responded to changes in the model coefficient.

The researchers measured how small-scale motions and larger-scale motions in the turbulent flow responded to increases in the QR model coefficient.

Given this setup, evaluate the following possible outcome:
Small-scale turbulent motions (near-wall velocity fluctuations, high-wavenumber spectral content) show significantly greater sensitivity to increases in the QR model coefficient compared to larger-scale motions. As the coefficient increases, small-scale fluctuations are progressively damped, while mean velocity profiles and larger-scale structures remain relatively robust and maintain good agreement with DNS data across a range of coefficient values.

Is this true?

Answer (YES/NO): NO